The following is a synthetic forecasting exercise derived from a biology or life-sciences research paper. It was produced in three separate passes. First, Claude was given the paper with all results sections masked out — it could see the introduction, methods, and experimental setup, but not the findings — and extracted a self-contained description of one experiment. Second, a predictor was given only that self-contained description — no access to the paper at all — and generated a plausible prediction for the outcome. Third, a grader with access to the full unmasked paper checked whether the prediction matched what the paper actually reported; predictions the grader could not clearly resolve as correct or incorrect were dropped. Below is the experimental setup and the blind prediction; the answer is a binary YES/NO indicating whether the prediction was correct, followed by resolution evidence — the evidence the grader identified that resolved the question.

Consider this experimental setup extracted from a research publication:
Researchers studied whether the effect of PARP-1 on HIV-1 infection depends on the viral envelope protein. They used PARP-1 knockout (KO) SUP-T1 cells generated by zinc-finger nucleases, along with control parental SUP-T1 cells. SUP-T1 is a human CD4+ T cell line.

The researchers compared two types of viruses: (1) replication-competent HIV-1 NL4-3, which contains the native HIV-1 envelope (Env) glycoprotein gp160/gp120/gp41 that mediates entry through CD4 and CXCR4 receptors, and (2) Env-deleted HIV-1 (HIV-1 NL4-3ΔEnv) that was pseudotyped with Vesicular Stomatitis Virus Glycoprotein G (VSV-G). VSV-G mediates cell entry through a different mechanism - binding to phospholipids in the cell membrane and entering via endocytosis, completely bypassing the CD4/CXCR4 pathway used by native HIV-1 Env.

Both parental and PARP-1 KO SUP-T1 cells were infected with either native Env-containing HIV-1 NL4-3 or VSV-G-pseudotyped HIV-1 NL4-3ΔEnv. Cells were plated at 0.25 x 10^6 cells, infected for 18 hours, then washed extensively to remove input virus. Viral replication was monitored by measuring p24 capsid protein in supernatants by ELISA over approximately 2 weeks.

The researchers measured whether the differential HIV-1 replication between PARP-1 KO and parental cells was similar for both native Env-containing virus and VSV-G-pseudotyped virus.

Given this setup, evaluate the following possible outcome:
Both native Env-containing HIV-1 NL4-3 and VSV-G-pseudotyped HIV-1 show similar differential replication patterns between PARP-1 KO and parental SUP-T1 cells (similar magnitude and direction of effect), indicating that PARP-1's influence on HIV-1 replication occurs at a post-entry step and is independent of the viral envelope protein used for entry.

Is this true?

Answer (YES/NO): NO